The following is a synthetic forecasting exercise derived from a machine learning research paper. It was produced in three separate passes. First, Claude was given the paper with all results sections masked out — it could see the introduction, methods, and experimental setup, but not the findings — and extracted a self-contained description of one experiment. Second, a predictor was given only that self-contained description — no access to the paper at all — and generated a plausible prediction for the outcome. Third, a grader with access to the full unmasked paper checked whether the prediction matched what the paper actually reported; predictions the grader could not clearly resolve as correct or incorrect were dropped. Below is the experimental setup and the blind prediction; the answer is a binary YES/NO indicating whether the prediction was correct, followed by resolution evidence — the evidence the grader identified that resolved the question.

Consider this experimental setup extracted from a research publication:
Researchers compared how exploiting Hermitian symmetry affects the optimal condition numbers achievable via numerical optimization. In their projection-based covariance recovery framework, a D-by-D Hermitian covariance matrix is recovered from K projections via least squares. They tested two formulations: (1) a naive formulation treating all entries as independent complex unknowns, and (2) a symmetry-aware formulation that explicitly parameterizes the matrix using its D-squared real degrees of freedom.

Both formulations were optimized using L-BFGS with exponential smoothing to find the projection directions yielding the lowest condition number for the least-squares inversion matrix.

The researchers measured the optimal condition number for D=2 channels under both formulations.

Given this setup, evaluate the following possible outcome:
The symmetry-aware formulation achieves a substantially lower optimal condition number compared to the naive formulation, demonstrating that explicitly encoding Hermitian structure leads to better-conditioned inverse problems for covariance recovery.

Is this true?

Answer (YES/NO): YES